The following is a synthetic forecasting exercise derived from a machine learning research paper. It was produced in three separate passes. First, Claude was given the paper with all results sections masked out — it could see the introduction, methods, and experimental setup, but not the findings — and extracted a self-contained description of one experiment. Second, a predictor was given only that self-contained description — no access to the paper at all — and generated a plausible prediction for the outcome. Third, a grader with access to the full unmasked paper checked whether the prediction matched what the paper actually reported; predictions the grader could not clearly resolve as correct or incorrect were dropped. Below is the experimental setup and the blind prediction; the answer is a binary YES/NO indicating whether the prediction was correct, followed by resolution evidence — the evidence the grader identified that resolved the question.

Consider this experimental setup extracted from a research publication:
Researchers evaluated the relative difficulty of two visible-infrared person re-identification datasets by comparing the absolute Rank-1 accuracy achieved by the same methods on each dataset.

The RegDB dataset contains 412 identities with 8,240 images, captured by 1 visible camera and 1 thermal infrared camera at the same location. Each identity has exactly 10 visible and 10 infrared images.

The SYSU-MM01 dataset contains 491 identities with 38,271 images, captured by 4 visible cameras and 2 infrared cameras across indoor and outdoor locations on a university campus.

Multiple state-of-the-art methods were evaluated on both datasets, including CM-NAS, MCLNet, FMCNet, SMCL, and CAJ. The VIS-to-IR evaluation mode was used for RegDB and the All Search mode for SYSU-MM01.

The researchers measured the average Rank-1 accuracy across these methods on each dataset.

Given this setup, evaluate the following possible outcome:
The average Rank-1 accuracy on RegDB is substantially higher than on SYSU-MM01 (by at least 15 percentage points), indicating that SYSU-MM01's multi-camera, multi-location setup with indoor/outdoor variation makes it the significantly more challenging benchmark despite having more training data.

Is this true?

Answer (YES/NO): YES